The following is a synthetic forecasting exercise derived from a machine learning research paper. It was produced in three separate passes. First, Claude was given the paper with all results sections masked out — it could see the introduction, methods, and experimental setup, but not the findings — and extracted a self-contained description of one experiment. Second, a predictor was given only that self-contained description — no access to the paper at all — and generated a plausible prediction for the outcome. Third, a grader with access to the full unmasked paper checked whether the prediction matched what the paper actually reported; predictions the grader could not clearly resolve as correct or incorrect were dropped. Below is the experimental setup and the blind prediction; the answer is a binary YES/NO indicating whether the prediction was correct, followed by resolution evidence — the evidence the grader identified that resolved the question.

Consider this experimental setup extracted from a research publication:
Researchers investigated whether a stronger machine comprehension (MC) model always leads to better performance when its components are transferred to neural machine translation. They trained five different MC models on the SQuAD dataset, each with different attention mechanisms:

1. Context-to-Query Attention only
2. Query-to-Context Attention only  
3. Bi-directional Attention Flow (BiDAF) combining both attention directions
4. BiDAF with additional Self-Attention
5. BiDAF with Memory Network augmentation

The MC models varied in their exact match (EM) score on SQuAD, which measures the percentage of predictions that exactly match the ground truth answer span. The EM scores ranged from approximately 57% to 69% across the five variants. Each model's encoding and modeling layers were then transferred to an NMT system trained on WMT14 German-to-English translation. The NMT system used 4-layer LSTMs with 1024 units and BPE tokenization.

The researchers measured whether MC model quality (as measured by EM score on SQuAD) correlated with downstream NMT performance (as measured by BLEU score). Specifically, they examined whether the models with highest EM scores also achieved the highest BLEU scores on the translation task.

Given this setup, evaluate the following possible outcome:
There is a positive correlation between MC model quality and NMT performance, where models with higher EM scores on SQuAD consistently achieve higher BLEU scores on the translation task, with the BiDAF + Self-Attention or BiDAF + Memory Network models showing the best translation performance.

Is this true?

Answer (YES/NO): NO